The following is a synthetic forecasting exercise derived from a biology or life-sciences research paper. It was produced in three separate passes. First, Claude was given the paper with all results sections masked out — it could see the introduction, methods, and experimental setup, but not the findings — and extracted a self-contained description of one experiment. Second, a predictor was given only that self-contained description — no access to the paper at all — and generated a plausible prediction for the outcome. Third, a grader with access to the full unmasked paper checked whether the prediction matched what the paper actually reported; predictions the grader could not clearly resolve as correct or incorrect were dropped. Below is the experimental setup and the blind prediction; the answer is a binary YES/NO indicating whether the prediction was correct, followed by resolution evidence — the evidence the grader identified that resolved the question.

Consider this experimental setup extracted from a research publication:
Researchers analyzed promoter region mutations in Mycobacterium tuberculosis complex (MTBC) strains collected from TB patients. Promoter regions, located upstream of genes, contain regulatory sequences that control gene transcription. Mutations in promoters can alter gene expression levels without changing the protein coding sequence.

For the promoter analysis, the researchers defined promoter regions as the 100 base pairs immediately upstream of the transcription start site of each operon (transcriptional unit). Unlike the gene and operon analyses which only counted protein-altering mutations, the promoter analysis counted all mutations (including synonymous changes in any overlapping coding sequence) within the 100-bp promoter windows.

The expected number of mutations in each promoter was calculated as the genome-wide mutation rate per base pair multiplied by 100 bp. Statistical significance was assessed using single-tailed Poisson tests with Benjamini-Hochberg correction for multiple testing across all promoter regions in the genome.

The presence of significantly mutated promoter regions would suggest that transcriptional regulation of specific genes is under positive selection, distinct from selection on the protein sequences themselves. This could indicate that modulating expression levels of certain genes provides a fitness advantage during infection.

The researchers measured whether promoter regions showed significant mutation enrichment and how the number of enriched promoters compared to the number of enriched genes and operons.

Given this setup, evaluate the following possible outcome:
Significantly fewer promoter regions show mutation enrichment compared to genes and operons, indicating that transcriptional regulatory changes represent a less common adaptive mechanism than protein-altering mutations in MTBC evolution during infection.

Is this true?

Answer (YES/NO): NO